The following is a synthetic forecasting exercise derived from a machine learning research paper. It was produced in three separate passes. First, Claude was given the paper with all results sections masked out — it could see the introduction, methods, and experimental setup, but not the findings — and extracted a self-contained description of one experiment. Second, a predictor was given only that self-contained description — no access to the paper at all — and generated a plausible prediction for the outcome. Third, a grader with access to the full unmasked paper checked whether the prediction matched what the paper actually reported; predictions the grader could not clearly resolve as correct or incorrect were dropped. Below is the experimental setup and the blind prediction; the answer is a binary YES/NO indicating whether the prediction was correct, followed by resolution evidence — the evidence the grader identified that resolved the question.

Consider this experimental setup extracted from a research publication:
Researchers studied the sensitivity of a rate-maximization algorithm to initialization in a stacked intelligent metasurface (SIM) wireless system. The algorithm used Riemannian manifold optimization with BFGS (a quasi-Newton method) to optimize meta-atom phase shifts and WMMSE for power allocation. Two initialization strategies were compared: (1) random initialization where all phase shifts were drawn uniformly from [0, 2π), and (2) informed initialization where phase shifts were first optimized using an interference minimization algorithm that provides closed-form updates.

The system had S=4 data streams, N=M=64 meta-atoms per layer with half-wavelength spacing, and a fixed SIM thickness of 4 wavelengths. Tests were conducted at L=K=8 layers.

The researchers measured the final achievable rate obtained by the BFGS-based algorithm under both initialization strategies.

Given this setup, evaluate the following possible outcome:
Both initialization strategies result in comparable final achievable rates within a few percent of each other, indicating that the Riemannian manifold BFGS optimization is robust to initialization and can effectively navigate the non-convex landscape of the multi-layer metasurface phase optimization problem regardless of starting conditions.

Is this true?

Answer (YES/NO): NO